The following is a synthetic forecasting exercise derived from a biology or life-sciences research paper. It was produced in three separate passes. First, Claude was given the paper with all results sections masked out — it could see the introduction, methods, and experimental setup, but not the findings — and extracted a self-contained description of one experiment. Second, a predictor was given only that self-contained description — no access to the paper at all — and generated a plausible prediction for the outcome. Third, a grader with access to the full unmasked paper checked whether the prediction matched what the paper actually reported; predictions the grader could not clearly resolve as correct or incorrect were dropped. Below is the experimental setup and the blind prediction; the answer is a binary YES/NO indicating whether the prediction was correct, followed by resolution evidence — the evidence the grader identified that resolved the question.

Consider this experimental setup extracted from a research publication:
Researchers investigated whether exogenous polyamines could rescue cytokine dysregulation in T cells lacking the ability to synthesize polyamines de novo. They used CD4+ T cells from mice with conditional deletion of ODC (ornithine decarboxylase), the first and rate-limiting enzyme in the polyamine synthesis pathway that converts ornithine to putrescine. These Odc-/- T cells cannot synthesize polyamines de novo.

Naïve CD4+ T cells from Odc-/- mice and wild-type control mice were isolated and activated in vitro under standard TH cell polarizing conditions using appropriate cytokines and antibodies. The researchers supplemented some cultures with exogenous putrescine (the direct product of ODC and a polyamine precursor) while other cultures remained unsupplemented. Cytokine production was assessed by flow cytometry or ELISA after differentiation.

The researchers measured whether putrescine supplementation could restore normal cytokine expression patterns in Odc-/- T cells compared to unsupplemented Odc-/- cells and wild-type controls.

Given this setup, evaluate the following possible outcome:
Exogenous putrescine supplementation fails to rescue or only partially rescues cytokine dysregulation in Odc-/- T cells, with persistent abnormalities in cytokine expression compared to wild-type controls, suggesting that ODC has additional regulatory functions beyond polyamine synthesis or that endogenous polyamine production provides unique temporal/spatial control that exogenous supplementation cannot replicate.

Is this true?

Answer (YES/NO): NO